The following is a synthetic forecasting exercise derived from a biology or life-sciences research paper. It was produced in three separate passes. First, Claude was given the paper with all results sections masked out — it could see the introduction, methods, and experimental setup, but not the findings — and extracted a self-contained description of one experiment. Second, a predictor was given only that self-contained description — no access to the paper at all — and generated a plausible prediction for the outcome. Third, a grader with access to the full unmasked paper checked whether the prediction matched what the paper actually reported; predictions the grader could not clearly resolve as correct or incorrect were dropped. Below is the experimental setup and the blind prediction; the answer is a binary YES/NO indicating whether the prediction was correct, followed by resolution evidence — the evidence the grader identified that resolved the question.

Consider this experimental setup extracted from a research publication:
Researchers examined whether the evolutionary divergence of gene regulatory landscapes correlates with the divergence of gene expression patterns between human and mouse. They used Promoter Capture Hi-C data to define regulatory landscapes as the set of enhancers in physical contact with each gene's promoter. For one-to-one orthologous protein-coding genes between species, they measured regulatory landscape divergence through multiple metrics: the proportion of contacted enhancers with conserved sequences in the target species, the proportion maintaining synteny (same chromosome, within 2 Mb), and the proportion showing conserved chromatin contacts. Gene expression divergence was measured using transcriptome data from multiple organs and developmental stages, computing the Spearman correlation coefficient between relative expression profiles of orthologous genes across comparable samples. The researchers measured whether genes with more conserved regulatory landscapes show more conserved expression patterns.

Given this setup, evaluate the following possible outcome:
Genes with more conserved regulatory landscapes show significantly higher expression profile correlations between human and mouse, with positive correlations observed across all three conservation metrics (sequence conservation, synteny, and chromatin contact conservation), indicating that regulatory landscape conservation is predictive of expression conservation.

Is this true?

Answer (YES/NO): NO